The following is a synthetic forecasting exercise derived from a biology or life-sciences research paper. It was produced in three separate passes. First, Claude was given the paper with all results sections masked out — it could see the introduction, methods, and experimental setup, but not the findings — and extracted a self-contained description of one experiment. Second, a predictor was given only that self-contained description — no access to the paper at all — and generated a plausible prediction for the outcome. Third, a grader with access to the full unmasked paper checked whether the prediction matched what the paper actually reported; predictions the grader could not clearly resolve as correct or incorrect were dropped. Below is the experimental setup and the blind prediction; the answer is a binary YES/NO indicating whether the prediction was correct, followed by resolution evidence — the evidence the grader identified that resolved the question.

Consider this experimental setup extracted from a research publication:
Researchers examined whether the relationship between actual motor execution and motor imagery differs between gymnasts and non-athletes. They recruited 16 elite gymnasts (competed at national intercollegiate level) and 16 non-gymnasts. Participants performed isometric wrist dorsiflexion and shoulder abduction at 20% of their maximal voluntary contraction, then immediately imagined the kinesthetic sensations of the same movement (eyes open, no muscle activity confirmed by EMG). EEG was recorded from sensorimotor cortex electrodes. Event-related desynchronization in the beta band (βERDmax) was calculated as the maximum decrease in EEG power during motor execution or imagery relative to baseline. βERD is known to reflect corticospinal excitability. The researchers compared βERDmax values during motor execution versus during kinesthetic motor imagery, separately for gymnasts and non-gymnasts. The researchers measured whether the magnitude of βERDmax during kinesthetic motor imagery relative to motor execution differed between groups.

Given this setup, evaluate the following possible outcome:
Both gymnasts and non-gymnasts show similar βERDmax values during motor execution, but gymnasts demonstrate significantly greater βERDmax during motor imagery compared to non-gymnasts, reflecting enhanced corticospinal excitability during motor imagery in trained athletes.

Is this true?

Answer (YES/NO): NO